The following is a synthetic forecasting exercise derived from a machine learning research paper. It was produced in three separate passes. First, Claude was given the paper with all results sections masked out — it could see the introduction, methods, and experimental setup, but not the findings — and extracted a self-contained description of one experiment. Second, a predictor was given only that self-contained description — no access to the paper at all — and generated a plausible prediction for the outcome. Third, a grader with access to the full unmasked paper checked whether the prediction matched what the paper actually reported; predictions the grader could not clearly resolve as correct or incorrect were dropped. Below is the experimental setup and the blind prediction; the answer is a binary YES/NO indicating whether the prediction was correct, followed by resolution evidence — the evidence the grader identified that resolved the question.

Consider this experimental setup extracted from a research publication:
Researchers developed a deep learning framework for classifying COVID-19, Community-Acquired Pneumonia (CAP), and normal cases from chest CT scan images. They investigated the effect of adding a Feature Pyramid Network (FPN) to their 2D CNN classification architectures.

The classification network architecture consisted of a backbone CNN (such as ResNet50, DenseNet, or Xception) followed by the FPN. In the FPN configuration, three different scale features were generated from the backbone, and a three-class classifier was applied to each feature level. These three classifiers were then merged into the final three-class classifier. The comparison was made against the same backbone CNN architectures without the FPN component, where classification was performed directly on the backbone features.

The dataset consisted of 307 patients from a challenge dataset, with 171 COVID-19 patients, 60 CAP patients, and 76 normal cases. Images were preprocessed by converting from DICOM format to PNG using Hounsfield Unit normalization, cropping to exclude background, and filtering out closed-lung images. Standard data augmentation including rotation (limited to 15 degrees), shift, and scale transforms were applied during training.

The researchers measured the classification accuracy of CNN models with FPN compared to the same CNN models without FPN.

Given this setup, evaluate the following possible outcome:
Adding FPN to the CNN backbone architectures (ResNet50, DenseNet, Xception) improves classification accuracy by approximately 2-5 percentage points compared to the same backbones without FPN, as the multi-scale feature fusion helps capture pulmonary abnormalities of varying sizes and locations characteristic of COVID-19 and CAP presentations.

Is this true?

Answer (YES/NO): NO